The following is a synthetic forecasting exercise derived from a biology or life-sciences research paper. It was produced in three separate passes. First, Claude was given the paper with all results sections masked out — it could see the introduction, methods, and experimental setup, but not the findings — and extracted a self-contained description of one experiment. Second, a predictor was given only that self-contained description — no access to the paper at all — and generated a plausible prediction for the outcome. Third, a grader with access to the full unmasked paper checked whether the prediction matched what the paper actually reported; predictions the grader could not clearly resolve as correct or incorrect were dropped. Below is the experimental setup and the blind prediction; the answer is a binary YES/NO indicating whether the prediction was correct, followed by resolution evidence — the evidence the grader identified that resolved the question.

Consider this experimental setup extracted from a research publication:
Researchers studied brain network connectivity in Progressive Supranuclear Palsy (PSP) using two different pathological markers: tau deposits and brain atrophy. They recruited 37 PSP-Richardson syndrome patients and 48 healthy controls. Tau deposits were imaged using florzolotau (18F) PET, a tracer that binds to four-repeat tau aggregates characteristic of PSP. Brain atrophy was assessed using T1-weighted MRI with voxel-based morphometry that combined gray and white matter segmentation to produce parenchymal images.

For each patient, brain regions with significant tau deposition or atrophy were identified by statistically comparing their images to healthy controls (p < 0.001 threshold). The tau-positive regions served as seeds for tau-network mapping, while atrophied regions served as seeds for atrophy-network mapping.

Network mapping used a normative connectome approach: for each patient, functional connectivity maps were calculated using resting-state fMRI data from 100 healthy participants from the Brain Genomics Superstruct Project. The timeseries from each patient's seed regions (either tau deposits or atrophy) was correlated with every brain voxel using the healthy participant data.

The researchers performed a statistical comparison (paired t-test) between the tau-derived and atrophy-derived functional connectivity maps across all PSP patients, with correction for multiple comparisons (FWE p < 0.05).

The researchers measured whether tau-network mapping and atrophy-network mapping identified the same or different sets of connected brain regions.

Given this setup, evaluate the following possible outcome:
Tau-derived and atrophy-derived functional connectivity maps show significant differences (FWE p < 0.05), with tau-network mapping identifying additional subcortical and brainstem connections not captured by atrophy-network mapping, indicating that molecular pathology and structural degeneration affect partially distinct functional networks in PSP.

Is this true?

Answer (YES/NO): NO